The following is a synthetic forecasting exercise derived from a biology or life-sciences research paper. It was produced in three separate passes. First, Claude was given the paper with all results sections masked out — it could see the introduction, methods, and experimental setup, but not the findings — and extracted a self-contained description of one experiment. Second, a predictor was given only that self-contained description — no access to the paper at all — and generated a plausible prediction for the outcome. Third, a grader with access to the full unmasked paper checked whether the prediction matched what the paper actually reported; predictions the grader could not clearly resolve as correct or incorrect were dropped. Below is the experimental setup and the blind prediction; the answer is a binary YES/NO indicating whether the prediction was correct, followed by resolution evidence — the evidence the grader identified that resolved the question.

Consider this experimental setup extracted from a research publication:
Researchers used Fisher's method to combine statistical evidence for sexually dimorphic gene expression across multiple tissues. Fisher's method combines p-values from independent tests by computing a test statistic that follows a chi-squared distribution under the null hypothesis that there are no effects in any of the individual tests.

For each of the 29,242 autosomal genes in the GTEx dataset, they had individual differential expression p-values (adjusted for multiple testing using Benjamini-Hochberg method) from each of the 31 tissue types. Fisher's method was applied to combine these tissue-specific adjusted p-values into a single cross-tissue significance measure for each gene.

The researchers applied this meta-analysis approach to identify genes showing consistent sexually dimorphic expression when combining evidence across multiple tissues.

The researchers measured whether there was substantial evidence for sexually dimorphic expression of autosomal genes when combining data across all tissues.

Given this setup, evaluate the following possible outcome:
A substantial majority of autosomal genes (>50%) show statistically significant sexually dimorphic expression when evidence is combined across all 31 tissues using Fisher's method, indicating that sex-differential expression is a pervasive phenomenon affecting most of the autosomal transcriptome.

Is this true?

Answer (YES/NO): NO